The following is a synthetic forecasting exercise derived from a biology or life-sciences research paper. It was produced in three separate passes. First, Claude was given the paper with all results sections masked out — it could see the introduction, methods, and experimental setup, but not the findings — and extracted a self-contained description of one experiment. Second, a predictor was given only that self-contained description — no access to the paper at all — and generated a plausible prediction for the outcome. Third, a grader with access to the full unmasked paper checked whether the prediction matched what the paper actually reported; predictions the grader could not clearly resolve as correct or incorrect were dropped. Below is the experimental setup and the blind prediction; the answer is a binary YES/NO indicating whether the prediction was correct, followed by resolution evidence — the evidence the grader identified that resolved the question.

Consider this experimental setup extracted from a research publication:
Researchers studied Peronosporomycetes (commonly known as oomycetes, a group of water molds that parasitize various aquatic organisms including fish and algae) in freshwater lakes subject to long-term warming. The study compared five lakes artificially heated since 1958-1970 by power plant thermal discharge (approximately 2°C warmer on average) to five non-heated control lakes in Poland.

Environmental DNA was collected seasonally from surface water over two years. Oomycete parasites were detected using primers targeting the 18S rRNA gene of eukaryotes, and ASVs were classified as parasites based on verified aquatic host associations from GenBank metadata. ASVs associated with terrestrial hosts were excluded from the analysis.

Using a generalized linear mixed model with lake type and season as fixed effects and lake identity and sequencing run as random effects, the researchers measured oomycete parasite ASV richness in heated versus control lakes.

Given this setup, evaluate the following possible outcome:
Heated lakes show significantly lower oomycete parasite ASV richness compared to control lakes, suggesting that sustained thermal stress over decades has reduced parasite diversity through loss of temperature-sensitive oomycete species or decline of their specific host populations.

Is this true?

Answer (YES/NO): NO